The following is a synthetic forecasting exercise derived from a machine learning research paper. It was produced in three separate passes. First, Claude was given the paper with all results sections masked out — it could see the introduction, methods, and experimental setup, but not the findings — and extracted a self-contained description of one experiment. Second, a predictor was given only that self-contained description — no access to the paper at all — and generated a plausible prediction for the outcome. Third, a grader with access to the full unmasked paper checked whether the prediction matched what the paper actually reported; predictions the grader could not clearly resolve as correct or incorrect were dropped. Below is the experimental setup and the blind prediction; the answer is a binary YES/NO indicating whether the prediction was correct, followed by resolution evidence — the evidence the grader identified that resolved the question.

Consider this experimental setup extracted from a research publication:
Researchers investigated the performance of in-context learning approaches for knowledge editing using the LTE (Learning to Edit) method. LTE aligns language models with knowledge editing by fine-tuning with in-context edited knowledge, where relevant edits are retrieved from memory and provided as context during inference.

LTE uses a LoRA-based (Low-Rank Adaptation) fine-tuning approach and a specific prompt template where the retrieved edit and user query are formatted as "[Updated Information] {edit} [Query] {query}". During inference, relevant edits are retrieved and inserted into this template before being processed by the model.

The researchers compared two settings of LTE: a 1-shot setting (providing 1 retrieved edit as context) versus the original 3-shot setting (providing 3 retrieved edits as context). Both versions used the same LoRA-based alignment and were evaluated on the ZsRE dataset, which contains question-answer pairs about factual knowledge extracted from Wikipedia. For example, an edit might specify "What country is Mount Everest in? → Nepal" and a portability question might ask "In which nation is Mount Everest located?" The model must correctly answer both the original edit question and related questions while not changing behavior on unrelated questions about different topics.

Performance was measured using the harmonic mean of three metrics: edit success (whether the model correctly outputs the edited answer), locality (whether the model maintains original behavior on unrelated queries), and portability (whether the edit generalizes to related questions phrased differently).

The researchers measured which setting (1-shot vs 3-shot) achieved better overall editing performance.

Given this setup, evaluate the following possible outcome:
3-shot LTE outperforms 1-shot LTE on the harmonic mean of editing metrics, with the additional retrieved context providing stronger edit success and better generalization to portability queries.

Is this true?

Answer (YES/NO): NO